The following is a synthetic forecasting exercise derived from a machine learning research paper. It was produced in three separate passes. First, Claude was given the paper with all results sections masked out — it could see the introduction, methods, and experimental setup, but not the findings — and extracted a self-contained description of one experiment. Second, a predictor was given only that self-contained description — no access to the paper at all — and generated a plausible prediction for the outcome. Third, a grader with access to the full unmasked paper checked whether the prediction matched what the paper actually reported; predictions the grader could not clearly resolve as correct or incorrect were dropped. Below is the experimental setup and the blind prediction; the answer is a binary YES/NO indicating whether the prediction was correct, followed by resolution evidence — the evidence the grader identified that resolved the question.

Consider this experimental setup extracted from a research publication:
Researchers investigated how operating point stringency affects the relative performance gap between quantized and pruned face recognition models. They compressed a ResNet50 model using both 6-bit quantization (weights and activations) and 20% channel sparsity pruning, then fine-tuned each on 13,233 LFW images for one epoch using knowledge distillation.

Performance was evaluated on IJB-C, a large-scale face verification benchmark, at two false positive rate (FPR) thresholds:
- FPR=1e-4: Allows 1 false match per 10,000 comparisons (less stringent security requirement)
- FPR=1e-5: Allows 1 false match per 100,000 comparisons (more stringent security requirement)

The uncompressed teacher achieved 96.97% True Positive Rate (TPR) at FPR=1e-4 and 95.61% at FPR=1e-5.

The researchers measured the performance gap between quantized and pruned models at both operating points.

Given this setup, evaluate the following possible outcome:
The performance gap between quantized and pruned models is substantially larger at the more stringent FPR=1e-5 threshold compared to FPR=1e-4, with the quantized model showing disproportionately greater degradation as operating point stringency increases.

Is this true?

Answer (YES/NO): NO